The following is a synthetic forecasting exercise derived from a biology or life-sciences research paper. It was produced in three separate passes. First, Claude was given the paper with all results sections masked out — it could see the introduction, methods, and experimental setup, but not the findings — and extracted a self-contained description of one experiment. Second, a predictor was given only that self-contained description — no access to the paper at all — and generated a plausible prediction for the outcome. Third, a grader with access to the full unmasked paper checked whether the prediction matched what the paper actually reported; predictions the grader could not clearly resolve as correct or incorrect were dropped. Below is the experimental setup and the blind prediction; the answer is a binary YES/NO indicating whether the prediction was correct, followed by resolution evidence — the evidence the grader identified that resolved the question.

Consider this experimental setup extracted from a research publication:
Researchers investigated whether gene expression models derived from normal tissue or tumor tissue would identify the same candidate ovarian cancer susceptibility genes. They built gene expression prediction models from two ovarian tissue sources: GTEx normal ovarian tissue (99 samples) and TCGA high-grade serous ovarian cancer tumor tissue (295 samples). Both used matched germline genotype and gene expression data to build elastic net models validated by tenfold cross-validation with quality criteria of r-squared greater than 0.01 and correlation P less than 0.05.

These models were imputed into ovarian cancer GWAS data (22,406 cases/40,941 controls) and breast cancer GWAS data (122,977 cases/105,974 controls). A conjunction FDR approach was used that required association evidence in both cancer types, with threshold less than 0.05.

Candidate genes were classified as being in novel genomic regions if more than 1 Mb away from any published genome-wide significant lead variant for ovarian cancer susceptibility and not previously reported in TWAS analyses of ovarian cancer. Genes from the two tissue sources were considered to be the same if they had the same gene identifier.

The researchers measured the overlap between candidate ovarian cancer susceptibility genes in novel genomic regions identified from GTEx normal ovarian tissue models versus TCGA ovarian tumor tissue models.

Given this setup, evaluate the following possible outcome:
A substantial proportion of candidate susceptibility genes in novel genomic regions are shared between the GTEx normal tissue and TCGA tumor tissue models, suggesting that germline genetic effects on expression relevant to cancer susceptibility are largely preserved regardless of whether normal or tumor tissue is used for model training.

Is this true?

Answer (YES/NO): NO